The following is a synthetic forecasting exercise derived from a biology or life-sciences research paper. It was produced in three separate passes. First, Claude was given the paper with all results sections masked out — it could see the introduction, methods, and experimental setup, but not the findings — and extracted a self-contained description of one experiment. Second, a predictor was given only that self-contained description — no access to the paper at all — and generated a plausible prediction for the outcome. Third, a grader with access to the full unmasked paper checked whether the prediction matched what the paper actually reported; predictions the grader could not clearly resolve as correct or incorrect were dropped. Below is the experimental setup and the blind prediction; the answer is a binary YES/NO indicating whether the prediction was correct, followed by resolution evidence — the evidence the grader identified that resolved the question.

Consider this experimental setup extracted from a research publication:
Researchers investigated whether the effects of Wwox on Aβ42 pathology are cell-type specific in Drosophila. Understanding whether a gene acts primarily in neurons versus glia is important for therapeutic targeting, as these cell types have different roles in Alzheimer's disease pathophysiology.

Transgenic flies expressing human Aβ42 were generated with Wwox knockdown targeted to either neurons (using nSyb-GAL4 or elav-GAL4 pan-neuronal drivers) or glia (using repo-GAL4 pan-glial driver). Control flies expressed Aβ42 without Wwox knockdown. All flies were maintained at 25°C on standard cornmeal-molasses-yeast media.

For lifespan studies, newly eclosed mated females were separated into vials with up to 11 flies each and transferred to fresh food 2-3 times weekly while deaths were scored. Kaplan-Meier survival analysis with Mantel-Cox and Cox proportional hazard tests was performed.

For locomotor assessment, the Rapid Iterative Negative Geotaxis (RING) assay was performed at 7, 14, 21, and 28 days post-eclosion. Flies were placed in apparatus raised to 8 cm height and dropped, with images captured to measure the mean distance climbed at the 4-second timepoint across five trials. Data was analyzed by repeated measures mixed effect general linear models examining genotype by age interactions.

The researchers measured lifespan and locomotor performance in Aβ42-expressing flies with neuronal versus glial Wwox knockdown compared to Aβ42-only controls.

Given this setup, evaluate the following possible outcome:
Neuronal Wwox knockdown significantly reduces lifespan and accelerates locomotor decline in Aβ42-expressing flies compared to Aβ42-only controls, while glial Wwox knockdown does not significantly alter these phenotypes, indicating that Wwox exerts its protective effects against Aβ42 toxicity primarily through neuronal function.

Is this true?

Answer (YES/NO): NO